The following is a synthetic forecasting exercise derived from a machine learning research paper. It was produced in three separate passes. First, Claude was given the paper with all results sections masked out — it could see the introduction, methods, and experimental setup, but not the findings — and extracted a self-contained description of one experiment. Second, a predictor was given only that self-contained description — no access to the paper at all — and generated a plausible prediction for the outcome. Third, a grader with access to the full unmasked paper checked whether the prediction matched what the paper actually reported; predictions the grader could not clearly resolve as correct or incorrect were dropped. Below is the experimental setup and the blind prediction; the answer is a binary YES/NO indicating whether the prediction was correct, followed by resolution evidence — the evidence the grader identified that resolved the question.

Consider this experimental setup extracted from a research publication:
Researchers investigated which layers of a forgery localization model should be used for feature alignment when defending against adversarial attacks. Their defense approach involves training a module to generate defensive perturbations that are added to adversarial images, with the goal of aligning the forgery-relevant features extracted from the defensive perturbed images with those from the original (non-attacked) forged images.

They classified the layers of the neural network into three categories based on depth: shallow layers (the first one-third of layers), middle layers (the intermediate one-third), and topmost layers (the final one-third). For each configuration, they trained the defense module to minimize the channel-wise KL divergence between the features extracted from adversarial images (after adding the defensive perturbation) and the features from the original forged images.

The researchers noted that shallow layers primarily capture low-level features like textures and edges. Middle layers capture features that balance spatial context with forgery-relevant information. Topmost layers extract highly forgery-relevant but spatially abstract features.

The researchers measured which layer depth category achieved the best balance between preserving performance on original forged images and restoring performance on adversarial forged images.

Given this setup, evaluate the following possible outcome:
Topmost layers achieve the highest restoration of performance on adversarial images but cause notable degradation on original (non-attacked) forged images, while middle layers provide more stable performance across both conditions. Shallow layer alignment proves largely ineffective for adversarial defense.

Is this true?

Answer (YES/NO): NO